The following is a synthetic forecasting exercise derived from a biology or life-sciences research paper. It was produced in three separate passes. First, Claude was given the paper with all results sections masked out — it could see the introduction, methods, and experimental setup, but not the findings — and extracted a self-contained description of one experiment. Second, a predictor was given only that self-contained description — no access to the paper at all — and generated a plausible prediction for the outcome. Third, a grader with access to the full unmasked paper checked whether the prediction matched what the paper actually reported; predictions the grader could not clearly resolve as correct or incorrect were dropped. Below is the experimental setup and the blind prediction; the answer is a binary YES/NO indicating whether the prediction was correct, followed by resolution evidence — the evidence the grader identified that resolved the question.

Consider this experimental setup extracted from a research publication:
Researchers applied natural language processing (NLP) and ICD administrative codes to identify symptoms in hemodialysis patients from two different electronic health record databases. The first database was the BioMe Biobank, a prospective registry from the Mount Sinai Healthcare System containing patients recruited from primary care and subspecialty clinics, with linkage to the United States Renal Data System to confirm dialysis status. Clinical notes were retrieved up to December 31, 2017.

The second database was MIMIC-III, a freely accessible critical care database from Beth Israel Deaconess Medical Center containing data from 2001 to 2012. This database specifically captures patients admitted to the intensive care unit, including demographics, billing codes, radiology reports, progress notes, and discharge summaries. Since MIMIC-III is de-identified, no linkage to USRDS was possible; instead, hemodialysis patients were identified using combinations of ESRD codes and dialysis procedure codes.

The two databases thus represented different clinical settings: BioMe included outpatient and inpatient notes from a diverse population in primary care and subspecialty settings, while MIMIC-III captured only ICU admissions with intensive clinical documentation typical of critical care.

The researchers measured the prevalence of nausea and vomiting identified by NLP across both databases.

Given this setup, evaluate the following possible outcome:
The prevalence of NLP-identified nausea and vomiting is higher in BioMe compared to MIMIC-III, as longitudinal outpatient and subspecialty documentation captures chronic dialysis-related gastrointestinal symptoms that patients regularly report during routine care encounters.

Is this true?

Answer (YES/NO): YES